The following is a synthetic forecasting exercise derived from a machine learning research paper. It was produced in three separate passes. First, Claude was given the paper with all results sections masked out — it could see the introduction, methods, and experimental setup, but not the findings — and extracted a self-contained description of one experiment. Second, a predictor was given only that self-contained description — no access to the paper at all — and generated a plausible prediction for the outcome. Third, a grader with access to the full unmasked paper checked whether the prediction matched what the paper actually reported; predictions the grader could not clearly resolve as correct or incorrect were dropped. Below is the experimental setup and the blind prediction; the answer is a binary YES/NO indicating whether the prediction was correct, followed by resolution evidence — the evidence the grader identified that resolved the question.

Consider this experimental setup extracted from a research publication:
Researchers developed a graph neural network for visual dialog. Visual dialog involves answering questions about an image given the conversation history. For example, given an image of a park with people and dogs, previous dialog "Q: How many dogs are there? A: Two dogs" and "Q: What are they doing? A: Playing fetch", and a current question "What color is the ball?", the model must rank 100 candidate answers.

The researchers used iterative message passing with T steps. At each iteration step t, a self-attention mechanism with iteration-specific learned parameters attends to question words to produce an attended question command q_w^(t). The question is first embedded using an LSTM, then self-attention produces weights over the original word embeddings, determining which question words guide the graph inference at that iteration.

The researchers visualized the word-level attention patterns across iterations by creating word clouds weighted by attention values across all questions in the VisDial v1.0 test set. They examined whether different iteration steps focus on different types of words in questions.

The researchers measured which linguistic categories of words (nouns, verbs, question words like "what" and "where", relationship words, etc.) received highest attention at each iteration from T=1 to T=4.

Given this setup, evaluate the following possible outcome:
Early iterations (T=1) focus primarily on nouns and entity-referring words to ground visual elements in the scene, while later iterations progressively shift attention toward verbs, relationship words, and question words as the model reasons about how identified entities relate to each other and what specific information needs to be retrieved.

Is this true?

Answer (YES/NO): NO